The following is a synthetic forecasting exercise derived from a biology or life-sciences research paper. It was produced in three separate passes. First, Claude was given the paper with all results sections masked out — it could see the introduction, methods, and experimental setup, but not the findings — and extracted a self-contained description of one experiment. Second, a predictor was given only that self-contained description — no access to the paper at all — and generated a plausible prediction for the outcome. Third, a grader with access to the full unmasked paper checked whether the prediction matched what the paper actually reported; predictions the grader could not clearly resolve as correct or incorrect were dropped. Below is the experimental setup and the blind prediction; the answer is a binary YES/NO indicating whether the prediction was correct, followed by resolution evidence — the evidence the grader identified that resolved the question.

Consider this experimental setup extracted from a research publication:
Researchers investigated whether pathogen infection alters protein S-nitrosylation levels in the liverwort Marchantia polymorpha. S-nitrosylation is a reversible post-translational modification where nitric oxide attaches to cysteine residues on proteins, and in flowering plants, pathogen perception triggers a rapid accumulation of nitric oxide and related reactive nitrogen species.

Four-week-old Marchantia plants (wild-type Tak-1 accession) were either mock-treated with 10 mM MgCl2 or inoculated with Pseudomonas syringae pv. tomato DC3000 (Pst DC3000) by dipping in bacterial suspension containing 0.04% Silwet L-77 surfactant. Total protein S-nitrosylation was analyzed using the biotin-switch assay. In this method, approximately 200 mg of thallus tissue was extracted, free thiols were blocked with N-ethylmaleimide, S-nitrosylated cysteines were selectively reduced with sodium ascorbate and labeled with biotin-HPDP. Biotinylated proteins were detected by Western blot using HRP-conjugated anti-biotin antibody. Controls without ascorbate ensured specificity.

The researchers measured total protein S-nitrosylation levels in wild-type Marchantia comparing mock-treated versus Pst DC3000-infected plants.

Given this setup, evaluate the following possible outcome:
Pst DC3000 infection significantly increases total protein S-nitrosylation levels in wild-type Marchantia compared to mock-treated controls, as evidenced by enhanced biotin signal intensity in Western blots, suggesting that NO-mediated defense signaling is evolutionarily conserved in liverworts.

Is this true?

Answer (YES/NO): YES